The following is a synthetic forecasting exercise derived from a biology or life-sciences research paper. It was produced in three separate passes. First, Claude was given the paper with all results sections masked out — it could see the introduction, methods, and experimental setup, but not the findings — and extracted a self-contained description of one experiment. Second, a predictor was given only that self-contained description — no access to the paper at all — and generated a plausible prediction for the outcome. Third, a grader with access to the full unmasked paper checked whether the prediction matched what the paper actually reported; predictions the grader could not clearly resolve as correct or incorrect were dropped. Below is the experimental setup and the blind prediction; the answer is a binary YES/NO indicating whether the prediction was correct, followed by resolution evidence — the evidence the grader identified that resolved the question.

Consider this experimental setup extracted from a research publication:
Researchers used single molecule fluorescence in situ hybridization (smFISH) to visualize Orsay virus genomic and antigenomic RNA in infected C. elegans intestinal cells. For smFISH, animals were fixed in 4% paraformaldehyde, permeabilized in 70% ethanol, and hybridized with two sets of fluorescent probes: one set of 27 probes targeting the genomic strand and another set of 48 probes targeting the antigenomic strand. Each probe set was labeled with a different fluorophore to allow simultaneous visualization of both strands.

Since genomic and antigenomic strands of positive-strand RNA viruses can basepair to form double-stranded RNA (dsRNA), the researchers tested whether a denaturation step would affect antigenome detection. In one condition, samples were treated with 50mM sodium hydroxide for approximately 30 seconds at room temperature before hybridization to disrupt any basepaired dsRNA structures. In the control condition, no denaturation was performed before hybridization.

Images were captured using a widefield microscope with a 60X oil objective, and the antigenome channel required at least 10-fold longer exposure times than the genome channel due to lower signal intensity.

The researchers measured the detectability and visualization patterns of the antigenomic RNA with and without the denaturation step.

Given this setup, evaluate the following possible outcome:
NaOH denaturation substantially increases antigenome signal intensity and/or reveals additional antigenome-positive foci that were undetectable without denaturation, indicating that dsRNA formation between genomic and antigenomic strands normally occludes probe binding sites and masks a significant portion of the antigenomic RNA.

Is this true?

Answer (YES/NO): YES